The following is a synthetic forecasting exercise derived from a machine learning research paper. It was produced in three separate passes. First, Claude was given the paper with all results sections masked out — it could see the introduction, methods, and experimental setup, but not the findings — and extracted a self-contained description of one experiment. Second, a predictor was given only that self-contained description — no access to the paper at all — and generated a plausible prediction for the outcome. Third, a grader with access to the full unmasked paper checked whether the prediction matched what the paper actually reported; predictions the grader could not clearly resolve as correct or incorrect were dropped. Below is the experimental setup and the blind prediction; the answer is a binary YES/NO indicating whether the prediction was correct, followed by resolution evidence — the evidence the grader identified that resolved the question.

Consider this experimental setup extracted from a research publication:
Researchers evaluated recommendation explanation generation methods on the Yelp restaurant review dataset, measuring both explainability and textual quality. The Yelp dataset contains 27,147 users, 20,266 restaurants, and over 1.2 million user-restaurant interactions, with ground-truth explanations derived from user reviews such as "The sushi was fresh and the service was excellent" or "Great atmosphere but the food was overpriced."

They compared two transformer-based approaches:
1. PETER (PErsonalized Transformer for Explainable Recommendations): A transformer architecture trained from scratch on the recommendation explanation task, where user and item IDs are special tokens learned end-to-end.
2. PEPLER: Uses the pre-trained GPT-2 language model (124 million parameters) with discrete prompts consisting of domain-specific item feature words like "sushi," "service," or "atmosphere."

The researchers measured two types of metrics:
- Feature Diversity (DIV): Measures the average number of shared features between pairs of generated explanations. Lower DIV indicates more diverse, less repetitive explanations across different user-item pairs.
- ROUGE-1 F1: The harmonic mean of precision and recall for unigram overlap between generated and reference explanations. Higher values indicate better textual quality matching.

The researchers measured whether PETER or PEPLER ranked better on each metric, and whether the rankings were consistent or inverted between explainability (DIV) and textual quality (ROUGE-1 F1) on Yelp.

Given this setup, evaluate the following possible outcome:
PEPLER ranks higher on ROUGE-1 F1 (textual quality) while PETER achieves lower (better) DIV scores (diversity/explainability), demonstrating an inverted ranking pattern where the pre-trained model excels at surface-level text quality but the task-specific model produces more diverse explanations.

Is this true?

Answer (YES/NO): YES